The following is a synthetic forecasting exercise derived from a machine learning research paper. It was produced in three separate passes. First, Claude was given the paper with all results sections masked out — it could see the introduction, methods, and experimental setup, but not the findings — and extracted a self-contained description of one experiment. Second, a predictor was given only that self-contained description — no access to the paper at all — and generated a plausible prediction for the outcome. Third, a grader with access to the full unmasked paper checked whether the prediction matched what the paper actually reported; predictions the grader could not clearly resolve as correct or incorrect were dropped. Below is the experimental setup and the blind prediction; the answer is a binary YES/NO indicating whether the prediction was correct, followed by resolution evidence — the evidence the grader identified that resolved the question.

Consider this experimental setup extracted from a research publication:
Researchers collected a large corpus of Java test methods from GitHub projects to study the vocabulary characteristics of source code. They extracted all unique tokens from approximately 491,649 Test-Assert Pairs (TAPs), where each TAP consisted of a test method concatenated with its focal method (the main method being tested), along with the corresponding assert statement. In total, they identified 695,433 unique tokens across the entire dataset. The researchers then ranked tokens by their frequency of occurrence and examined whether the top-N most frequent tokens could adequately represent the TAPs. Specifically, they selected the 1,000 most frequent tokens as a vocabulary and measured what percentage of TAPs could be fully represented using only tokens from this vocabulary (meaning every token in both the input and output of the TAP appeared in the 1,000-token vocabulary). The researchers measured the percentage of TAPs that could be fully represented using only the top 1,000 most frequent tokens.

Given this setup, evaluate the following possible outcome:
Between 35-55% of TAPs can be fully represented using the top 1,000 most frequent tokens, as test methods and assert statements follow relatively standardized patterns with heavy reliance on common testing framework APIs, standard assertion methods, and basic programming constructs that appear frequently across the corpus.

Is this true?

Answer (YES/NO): YES